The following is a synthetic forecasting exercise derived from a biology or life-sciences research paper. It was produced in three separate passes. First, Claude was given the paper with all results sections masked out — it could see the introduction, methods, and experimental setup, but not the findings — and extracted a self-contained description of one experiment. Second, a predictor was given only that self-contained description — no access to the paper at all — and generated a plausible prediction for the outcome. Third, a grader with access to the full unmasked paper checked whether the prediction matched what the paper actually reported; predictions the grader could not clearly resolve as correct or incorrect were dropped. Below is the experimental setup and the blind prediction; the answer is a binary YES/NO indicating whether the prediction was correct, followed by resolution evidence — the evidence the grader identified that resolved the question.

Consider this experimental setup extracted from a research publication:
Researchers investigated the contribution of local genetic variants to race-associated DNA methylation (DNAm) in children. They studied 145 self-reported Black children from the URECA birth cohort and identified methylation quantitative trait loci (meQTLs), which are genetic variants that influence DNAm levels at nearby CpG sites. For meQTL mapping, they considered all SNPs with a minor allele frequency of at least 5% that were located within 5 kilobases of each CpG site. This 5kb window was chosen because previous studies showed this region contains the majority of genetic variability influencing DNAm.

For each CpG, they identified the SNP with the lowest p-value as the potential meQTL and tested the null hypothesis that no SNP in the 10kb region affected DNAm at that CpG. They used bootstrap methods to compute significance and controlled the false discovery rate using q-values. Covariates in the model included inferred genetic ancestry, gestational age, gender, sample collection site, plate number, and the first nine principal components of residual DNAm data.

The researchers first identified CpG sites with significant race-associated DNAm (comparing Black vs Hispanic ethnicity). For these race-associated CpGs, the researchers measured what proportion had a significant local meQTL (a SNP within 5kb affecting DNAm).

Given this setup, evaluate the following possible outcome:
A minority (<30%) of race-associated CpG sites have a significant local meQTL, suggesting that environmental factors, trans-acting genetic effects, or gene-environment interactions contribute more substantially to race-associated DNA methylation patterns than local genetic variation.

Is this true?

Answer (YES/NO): NO